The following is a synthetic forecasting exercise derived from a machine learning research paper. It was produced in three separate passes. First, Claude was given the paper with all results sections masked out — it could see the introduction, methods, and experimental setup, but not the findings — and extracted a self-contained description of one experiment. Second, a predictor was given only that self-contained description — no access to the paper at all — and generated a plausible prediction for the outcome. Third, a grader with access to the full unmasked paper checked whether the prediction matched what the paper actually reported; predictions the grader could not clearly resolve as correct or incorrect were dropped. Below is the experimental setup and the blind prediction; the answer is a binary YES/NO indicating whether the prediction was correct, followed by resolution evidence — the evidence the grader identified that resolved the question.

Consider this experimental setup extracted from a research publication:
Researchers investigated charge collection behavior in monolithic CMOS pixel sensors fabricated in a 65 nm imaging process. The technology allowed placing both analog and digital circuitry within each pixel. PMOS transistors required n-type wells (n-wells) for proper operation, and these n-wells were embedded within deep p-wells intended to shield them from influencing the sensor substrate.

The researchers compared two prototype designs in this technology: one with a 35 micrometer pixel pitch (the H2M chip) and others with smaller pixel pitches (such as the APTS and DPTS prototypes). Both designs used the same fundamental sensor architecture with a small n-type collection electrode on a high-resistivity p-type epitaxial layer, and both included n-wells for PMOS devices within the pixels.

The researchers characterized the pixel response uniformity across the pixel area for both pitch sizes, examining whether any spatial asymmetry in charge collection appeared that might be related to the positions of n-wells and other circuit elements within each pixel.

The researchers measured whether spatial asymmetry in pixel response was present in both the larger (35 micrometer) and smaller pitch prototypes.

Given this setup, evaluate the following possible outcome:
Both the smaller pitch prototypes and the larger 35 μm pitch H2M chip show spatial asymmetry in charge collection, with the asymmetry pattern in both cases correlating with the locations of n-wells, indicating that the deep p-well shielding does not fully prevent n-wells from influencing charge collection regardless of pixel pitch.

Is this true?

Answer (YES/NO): NO